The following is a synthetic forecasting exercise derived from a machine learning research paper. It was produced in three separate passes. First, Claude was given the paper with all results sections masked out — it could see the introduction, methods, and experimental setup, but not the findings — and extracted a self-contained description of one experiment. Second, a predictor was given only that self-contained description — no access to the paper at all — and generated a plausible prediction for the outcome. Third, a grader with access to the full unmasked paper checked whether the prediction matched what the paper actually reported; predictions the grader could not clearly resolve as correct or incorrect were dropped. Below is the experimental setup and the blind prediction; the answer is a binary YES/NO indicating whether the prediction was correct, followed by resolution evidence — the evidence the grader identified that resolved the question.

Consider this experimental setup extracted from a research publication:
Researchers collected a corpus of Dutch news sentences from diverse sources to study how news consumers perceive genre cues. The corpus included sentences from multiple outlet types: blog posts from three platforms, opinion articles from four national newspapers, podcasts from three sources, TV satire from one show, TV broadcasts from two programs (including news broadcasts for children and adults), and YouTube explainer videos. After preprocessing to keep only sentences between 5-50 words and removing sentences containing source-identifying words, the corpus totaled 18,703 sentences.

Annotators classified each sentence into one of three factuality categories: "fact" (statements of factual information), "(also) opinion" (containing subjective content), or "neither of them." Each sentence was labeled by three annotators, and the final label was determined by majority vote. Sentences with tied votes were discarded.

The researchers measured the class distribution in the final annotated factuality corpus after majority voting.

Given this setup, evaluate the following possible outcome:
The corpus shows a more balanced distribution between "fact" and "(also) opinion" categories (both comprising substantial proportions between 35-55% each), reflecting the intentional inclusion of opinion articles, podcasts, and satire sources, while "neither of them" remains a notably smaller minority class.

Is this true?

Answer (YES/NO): NO